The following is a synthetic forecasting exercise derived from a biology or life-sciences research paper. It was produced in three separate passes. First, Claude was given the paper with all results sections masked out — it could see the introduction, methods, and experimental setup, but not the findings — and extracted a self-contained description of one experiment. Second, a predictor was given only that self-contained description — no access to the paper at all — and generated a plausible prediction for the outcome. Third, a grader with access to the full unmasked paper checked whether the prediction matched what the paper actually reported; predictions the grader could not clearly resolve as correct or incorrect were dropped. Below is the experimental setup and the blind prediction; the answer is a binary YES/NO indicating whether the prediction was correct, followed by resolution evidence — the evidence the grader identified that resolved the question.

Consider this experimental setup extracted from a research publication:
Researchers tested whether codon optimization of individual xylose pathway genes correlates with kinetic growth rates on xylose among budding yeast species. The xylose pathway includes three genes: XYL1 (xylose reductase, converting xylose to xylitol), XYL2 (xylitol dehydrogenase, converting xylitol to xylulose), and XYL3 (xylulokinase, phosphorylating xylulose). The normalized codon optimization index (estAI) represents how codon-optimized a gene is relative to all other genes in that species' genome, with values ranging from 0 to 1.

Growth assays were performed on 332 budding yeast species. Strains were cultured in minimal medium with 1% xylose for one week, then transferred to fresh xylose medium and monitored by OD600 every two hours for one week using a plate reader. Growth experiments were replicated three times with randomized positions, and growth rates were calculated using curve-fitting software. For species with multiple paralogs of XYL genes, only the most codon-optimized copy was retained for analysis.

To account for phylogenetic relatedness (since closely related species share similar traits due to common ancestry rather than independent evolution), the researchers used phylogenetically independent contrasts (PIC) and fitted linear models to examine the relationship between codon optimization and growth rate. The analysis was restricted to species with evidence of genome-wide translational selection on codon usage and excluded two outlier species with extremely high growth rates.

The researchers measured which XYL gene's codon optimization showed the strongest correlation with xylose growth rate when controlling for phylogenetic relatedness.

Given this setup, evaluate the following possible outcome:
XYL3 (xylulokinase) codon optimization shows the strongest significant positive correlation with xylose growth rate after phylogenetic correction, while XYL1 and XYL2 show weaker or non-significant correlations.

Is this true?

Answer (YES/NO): NO